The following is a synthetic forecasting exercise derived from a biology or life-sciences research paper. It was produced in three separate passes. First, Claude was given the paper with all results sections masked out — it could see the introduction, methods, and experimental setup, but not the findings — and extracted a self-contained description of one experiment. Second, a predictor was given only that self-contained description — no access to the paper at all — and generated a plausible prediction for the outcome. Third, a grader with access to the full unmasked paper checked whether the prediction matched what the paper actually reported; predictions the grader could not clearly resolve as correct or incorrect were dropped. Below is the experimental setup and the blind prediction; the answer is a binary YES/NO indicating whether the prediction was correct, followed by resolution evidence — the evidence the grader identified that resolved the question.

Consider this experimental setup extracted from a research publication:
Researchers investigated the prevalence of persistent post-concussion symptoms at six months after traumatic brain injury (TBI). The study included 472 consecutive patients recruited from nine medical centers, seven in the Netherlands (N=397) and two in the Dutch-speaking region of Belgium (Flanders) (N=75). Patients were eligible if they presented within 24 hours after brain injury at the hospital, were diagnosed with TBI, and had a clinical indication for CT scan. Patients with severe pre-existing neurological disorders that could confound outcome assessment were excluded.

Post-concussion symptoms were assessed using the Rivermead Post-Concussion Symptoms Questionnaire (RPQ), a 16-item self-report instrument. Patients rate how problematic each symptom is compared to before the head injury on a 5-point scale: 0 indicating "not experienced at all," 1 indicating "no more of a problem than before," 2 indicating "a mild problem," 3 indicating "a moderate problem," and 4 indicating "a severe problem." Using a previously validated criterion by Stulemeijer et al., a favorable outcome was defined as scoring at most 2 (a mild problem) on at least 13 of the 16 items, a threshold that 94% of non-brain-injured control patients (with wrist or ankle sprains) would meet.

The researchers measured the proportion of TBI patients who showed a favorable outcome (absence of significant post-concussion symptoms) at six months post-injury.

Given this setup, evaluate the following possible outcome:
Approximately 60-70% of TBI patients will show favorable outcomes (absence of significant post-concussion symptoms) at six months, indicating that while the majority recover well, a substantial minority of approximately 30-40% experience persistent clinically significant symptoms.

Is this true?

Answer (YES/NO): NO